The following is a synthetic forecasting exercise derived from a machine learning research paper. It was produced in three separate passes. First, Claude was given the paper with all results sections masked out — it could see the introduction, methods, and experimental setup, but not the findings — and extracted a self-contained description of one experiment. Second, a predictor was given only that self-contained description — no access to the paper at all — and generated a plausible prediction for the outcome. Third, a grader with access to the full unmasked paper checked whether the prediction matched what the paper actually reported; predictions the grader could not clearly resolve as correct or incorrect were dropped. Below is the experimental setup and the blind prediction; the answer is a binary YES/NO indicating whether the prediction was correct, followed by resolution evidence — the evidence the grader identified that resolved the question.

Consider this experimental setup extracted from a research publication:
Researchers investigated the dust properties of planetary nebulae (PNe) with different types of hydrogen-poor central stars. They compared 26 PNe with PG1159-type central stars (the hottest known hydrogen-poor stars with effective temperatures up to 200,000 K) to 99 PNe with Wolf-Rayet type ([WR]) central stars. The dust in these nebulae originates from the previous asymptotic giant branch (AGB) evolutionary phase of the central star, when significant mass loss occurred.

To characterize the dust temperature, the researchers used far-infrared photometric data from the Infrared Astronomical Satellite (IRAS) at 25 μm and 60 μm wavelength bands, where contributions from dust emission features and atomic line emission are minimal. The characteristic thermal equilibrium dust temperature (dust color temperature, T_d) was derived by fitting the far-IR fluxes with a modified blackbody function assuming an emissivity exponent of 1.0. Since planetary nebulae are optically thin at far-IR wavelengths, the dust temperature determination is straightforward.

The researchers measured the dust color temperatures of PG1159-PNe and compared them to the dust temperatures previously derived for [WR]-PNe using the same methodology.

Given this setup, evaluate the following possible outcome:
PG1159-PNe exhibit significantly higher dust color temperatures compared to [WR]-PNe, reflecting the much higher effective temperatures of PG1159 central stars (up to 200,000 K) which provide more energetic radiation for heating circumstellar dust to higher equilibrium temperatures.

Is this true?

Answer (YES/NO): NO